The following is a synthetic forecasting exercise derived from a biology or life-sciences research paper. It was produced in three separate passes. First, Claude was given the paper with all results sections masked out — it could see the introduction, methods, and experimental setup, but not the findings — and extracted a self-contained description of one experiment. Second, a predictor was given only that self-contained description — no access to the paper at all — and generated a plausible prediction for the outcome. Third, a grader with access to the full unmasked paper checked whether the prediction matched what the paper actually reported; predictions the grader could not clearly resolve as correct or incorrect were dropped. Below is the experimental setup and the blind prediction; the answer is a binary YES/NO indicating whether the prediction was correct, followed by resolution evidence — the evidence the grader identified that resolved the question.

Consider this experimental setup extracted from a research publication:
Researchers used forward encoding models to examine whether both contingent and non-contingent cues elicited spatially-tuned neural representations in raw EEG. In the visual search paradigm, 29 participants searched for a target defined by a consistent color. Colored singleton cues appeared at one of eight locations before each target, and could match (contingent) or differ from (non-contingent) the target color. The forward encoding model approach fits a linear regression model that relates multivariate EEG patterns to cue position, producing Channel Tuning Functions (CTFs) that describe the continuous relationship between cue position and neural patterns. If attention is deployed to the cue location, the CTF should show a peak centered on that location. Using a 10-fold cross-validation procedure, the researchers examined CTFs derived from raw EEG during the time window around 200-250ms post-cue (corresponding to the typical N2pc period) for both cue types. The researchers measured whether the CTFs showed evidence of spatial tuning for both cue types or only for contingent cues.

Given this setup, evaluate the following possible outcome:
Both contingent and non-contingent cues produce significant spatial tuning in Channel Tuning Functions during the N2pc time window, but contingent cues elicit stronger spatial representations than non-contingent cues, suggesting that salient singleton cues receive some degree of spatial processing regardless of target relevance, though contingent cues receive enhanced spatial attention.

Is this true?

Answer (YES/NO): YES